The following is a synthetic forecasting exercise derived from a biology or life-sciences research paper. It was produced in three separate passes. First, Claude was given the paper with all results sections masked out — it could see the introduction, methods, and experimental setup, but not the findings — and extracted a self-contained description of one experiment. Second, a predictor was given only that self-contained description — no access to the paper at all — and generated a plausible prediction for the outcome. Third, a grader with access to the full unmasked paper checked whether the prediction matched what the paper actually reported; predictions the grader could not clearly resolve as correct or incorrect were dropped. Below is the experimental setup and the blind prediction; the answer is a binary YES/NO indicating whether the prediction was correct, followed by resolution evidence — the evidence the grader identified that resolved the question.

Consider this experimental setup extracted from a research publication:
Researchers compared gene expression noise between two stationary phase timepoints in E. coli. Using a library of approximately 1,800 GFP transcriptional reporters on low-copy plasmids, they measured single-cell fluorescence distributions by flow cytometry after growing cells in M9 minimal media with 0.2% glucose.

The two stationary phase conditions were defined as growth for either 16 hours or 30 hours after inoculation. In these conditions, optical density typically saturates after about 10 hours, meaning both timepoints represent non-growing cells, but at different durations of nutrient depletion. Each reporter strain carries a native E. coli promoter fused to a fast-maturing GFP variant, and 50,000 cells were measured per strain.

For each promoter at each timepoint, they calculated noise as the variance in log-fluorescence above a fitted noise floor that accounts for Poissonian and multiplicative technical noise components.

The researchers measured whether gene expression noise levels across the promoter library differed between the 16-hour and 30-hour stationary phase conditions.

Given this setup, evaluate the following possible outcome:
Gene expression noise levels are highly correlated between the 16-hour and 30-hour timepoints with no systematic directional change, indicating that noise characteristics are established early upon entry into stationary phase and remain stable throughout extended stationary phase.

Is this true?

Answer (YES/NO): NO